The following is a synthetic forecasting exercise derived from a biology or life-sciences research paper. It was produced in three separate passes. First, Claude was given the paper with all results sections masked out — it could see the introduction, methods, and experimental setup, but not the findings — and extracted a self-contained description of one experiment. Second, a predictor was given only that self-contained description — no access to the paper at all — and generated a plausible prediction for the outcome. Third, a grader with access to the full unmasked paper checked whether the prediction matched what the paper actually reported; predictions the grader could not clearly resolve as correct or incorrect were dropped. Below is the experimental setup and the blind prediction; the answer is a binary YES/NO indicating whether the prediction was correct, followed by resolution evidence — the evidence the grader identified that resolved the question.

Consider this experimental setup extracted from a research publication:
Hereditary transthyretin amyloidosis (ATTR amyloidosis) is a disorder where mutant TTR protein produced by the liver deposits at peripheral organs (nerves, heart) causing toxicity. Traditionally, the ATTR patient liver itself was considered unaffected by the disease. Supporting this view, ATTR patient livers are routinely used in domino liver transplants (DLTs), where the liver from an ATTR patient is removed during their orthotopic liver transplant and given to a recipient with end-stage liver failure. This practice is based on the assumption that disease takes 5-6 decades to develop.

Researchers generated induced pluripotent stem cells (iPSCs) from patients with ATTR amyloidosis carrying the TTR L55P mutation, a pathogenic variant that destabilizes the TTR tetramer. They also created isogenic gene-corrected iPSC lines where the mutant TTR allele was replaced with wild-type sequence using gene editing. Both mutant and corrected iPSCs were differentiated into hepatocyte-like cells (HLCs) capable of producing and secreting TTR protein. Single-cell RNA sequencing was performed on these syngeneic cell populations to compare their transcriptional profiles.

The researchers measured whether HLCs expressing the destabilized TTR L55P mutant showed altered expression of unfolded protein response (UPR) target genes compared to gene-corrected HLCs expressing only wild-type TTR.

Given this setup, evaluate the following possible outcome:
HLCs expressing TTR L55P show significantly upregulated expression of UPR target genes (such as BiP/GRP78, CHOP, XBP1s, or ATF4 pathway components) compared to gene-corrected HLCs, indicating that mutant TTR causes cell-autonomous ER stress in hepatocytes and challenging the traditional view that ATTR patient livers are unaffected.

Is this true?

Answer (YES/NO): NO